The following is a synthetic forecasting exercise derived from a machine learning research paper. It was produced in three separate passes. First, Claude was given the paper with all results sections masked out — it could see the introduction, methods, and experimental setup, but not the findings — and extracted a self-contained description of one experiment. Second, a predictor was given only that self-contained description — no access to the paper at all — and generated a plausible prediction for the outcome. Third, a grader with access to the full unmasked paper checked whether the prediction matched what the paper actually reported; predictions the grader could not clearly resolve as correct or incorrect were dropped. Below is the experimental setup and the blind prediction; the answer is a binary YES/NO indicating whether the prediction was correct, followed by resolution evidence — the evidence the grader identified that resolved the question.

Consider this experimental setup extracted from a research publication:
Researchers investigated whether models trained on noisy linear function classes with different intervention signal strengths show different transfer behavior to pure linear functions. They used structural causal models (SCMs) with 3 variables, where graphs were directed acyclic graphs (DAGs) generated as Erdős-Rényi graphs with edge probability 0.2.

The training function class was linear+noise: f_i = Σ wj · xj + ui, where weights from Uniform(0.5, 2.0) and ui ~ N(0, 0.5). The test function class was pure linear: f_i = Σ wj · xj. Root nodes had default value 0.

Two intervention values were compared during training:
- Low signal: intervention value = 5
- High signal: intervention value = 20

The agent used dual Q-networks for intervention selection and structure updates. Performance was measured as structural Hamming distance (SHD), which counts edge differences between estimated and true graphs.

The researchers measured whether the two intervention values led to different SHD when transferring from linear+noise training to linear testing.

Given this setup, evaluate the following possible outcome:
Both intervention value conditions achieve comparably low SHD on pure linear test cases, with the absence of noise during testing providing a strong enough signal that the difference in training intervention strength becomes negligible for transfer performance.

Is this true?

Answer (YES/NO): NO